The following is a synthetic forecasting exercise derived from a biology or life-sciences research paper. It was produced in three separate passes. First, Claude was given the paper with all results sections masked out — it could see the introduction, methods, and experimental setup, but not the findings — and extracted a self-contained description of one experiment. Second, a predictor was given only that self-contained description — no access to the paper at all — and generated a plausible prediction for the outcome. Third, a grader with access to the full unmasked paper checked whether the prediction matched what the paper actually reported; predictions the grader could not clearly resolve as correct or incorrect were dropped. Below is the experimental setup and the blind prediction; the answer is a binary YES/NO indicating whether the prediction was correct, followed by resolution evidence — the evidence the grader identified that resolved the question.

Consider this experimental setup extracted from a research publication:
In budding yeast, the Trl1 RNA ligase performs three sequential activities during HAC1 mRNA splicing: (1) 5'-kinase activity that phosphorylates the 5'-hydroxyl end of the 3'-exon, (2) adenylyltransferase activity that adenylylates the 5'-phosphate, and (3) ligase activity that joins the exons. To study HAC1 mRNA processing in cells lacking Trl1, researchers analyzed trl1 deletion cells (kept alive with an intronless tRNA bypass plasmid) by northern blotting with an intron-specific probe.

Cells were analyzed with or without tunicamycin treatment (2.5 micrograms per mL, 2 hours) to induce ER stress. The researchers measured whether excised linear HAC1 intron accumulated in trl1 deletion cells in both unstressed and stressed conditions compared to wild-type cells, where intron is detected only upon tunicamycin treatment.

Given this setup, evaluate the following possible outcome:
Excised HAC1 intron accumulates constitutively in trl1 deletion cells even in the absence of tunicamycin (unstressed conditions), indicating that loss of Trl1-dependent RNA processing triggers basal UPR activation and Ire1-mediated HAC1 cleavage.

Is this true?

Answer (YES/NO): NO